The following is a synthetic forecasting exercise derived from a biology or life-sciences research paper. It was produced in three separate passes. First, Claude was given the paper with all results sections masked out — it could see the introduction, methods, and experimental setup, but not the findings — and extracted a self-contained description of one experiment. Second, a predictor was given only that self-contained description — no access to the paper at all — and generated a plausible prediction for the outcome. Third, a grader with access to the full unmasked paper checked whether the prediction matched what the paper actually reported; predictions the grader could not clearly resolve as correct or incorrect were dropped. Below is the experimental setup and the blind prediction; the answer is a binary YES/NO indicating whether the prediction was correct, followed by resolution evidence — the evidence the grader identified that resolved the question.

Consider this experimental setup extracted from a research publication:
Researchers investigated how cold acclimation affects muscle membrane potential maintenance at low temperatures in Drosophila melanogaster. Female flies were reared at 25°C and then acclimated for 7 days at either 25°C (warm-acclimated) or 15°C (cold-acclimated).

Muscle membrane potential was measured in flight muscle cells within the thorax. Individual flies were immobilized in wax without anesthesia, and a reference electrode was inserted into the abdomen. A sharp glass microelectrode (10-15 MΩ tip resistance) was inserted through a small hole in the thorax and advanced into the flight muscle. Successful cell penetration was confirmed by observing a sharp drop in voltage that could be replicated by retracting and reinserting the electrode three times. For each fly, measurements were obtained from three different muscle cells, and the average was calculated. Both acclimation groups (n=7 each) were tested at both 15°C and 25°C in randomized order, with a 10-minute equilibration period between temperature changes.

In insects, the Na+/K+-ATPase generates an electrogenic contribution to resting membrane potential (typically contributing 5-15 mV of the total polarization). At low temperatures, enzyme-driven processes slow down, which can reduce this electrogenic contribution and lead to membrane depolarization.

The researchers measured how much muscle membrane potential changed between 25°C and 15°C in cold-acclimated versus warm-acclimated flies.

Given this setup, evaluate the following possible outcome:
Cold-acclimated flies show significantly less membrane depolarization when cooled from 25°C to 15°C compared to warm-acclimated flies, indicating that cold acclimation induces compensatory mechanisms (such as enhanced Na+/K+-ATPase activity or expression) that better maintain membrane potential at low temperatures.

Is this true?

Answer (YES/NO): YES